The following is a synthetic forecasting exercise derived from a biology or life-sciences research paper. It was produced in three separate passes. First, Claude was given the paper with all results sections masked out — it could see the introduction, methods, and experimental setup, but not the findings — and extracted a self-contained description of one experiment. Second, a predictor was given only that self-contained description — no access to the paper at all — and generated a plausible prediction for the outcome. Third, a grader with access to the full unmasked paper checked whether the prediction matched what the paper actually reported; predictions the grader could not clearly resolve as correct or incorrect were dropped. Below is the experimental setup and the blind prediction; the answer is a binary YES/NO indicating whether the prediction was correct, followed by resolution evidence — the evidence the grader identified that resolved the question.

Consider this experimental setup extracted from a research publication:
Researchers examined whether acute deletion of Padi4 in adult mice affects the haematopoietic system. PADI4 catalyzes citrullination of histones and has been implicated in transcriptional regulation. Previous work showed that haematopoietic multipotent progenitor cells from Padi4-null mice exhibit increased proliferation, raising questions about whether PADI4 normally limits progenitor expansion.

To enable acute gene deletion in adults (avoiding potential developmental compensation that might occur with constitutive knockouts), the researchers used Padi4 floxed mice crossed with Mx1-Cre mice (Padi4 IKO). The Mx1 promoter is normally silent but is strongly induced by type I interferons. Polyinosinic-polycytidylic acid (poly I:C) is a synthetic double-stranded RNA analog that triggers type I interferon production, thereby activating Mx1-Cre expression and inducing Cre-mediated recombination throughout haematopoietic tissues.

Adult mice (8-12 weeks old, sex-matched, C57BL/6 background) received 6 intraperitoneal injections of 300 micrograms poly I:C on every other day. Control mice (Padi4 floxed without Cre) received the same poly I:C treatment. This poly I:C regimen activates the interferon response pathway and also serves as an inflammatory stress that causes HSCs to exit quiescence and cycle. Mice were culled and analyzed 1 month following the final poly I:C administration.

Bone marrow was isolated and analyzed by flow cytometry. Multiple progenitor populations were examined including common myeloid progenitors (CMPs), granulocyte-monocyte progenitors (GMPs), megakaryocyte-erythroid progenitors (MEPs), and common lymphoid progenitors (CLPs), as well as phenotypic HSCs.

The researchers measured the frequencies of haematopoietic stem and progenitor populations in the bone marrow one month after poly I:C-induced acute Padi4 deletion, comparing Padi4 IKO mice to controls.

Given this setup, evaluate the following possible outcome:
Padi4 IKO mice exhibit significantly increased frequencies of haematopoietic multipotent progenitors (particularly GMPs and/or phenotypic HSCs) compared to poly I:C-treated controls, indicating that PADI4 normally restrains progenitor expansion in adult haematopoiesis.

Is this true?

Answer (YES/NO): NO